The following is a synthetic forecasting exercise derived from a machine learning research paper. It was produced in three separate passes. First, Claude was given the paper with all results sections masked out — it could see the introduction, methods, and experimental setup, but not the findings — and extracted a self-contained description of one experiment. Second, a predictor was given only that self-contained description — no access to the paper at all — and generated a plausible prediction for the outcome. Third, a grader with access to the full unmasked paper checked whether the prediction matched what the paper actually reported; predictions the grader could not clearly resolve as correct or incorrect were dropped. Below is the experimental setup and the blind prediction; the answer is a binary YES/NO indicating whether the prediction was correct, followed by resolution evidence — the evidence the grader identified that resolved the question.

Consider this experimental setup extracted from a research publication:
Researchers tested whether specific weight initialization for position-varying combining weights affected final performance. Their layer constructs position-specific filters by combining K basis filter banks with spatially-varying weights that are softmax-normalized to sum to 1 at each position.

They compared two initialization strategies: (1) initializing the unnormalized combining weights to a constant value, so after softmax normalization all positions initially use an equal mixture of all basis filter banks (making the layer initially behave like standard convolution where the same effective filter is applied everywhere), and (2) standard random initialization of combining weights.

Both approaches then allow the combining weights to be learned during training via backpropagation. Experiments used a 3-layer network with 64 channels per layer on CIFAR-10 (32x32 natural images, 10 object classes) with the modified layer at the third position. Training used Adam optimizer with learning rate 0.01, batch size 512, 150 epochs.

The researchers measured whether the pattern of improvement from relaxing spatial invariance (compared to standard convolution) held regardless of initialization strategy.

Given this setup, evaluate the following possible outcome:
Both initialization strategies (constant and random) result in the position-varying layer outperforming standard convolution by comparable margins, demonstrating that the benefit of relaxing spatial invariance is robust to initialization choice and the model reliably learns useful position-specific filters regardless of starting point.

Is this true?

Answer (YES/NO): YES